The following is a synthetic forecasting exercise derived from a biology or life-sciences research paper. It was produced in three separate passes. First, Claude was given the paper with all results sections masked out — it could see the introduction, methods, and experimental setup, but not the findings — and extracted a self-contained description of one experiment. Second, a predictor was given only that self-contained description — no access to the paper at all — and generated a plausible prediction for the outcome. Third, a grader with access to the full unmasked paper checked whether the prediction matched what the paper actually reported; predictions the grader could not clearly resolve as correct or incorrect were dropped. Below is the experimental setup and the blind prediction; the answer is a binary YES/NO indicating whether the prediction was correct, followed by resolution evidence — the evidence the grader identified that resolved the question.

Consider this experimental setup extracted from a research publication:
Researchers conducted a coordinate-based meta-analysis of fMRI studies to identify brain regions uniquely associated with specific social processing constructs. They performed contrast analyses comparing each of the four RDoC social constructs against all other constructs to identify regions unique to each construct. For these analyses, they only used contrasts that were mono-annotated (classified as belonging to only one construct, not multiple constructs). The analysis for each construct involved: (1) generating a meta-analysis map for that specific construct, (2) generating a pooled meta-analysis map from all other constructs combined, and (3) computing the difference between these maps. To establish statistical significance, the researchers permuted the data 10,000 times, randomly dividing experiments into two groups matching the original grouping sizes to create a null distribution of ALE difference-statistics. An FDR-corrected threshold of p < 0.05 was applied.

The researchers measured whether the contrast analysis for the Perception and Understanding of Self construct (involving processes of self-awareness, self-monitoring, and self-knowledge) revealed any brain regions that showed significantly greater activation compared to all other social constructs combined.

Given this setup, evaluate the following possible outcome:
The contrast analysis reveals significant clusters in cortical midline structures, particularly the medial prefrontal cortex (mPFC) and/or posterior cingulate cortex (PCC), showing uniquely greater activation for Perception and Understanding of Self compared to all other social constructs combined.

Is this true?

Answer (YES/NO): YES